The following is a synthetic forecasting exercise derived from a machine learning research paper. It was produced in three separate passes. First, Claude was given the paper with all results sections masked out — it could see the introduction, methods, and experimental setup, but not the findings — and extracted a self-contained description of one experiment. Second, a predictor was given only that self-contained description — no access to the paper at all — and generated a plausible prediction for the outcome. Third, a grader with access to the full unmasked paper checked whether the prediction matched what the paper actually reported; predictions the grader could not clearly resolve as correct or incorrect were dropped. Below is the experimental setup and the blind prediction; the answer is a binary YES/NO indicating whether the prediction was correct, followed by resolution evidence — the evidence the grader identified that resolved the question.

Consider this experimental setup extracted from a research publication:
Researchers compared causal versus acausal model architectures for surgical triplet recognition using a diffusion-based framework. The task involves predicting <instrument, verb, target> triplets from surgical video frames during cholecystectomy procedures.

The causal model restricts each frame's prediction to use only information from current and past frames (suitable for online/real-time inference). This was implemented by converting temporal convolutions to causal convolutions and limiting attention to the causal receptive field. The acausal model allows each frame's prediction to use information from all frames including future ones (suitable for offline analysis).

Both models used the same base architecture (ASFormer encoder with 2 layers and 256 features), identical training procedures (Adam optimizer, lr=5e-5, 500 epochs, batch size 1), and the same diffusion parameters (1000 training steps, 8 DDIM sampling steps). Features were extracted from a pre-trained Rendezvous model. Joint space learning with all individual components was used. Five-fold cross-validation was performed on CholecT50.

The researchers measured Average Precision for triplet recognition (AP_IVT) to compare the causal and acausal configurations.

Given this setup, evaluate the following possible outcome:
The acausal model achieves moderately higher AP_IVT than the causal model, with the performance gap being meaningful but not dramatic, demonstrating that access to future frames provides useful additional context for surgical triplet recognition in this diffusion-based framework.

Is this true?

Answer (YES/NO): YES